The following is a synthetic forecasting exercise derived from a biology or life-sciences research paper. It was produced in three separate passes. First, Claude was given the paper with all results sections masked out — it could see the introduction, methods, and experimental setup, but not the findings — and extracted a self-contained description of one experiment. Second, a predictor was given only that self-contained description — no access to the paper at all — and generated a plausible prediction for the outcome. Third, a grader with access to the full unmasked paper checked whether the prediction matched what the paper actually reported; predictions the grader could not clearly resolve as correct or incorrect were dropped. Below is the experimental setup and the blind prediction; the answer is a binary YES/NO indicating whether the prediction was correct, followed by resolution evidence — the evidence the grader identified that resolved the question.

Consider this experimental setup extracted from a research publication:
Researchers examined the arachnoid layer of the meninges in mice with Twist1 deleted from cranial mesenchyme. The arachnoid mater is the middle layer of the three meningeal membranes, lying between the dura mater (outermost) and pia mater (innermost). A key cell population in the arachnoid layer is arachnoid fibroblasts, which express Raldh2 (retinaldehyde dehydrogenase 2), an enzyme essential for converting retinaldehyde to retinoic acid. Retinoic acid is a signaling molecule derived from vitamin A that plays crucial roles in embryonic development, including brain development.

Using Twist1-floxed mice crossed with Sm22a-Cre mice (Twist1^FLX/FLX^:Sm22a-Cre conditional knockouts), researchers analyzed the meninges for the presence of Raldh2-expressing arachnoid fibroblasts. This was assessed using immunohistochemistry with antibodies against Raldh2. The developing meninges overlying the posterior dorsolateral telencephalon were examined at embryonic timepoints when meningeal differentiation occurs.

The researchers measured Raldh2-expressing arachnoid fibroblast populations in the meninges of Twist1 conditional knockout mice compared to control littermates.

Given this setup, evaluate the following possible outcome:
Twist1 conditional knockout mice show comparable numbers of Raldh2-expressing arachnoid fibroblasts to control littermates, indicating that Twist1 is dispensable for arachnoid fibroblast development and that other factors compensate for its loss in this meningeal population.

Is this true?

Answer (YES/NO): NO